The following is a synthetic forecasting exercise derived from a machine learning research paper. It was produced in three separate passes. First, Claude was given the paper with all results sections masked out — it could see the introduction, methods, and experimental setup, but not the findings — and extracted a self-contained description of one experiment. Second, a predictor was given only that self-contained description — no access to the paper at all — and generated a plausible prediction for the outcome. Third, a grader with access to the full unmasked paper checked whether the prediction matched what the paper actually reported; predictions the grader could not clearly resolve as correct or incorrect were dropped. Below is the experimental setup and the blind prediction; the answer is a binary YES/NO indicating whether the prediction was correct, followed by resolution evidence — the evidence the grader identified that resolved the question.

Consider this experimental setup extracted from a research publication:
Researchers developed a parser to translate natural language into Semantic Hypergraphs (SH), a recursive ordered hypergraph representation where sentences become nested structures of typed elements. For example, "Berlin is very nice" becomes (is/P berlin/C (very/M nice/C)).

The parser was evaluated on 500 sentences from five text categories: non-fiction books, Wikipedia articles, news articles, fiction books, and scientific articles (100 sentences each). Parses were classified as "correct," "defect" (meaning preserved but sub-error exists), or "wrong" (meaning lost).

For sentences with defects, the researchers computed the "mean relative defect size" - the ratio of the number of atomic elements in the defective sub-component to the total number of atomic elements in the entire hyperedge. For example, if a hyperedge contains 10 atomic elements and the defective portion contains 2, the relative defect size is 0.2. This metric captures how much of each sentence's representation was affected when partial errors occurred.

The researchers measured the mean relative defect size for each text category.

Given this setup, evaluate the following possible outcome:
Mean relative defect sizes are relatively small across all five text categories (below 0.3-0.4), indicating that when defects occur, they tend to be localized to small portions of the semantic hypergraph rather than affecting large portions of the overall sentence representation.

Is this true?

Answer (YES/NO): YES